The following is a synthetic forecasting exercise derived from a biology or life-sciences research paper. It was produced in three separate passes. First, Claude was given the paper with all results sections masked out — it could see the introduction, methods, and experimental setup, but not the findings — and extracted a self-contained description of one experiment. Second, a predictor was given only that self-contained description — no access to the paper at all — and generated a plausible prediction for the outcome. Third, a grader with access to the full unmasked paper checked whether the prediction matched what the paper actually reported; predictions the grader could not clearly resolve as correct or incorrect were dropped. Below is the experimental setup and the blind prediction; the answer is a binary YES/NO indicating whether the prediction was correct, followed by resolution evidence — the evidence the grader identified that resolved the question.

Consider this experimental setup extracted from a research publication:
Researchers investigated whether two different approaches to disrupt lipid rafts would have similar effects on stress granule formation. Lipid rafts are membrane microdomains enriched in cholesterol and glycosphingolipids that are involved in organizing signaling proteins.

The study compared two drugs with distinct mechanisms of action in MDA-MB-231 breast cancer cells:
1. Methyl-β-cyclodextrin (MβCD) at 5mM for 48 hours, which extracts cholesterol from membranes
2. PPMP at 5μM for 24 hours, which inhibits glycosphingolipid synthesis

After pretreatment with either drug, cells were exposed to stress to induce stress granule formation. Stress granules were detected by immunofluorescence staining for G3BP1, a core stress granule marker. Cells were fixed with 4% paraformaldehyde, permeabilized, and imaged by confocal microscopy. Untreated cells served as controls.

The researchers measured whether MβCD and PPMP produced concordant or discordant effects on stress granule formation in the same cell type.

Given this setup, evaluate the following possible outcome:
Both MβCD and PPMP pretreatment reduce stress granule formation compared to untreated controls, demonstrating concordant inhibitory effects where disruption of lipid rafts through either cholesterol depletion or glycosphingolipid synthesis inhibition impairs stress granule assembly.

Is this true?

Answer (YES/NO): YES